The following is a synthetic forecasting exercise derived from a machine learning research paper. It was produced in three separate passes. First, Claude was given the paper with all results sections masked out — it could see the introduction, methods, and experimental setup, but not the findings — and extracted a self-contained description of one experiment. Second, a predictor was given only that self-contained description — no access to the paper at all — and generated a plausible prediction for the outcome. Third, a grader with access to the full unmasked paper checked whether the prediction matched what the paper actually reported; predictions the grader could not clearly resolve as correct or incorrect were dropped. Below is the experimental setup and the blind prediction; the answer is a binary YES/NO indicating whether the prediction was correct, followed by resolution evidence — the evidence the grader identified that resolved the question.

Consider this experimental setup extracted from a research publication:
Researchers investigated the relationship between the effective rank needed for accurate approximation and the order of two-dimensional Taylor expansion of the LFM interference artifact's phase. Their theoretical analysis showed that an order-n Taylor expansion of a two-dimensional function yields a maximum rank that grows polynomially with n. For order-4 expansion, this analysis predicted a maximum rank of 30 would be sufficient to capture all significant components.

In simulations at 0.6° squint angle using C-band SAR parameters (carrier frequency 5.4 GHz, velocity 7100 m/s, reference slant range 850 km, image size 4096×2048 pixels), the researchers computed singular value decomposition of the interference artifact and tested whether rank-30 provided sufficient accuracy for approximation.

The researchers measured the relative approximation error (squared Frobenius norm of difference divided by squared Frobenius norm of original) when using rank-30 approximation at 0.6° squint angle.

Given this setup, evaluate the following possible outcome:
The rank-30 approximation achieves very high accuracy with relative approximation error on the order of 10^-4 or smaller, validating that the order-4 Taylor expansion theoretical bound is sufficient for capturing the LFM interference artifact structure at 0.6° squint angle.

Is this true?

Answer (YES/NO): YES